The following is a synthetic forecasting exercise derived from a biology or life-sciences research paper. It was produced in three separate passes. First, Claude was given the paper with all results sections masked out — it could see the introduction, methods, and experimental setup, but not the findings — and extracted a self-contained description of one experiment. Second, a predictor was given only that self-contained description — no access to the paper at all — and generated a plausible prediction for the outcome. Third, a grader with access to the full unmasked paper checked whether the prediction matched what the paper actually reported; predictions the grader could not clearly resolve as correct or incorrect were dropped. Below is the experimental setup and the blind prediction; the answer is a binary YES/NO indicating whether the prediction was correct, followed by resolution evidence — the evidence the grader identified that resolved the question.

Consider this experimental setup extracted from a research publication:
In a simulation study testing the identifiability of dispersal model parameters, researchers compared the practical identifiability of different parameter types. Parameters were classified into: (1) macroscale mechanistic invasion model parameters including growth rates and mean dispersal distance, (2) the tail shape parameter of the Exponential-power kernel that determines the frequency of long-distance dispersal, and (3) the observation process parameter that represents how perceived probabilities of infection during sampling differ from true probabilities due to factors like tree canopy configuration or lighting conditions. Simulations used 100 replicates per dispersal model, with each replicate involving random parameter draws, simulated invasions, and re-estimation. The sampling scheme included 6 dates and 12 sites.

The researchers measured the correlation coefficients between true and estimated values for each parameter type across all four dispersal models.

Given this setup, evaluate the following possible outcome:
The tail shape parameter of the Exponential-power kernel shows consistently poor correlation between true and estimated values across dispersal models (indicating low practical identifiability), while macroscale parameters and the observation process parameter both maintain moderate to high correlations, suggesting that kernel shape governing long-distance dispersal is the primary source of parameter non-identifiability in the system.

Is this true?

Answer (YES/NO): NO